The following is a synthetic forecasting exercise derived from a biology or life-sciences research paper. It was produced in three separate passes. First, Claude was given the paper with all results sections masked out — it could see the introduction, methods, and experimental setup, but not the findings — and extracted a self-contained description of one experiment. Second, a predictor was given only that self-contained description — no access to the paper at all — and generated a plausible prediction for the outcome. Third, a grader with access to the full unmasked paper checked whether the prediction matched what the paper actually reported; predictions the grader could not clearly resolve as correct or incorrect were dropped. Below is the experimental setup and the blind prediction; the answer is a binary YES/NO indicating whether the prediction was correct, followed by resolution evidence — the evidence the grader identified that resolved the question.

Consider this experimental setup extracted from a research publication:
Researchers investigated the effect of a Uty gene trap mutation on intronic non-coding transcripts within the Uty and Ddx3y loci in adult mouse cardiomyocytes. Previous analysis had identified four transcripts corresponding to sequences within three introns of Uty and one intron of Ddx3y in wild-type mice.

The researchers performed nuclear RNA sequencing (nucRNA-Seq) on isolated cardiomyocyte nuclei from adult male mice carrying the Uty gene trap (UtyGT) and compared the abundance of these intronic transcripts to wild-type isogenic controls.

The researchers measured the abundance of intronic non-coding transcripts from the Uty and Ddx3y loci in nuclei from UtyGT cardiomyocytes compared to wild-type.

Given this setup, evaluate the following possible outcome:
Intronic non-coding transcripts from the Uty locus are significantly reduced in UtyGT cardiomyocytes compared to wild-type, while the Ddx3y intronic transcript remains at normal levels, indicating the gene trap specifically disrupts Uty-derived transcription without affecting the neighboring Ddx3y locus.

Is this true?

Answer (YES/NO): NO